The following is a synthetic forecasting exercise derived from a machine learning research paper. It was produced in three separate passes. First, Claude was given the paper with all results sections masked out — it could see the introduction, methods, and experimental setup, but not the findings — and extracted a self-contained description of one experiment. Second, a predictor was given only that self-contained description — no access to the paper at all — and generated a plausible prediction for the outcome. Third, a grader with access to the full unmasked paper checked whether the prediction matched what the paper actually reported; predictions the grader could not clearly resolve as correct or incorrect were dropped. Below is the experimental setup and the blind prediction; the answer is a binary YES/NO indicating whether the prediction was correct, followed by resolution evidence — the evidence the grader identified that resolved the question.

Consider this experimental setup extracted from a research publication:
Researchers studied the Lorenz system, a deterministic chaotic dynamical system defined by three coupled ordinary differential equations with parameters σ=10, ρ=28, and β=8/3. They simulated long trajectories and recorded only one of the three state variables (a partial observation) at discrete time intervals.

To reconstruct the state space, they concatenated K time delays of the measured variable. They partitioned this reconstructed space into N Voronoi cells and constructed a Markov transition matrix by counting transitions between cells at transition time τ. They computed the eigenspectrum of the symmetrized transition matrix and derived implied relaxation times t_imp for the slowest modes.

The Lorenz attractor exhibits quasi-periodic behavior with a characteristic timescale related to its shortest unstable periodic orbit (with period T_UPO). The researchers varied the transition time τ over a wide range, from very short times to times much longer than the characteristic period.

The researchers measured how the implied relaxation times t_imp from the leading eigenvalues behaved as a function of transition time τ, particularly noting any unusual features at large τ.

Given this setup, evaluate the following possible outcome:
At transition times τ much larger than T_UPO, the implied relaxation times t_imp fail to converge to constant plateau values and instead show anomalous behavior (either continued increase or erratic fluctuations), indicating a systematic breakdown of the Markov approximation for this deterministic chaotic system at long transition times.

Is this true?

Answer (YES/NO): NO